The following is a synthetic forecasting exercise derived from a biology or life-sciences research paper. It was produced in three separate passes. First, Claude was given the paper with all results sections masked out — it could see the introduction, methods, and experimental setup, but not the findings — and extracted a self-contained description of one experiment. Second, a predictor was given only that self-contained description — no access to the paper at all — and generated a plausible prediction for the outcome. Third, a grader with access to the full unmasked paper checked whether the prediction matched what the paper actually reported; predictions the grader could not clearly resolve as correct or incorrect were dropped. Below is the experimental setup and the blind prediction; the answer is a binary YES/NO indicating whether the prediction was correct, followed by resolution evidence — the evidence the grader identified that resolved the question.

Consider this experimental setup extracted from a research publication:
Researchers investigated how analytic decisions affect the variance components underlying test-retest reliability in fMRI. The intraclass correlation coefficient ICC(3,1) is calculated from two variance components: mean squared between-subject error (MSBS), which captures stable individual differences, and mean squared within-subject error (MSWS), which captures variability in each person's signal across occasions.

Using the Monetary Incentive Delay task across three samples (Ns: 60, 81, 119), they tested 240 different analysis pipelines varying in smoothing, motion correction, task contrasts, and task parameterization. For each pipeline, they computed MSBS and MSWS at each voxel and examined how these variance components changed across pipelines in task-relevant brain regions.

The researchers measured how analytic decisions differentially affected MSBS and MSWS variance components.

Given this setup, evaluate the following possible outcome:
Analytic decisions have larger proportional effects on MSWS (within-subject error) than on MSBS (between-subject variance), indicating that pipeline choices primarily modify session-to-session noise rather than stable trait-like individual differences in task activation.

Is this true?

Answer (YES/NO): NO